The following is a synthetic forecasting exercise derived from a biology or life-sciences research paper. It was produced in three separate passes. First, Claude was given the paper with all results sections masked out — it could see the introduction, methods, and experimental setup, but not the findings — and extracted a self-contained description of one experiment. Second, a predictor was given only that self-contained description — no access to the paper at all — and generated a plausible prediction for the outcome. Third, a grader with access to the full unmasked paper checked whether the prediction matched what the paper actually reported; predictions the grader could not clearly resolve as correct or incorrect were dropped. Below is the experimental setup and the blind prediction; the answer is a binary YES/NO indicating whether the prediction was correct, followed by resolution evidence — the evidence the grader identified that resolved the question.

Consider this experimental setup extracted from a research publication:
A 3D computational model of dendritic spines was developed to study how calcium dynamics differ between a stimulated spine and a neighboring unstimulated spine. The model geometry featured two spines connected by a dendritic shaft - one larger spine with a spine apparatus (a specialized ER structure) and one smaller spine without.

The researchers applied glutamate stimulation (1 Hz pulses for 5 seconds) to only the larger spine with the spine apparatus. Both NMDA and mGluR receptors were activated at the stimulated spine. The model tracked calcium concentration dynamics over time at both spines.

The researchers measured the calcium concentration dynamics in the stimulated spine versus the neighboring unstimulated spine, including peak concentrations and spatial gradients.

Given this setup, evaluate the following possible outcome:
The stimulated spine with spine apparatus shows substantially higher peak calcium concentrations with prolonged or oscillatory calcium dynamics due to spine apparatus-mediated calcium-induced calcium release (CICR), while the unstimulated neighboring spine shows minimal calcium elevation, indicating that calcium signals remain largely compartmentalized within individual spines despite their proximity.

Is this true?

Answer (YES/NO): NO